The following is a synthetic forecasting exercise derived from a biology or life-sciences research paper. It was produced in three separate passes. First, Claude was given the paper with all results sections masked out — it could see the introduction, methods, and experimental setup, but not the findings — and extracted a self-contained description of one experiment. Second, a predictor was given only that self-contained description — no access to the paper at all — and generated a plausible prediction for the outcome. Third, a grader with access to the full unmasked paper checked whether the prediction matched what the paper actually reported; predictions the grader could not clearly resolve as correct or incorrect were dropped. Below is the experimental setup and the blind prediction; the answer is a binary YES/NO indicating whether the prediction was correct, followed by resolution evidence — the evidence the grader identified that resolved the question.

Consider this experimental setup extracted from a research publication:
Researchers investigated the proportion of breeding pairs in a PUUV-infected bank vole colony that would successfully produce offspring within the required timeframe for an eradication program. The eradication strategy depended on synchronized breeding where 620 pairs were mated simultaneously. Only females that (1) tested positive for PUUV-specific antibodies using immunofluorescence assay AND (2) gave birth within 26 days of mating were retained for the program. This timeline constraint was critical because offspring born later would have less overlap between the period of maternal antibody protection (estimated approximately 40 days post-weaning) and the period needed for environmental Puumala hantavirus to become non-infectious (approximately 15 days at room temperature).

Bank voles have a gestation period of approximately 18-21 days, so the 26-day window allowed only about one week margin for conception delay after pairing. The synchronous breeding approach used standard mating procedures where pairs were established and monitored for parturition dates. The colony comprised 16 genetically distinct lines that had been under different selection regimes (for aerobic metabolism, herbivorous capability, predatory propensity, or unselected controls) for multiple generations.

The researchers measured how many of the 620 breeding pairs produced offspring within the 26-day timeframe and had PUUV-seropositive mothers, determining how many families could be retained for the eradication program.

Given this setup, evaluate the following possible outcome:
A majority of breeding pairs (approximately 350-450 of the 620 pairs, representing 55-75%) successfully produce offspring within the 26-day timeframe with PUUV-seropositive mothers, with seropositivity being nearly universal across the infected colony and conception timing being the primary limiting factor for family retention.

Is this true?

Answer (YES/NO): YES